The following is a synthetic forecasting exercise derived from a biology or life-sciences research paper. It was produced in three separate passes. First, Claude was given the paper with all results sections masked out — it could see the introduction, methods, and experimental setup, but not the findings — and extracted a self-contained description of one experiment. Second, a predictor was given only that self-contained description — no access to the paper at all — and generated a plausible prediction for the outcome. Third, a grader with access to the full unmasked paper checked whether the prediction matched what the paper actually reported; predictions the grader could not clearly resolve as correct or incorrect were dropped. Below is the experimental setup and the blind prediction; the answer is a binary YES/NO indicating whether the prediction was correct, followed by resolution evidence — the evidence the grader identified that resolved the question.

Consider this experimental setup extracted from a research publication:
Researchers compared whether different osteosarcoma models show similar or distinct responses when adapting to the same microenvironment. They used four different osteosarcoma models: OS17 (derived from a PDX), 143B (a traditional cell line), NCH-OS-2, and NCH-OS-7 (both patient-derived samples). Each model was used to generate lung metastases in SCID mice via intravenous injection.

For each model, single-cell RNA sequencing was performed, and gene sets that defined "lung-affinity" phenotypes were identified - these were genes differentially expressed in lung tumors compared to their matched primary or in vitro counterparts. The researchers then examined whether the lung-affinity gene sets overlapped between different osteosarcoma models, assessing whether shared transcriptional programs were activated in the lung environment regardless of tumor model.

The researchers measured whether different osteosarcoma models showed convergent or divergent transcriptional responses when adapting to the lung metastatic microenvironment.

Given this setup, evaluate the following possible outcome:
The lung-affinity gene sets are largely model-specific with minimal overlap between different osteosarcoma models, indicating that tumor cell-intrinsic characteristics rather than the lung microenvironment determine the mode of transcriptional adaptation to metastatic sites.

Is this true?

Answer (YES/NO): NO